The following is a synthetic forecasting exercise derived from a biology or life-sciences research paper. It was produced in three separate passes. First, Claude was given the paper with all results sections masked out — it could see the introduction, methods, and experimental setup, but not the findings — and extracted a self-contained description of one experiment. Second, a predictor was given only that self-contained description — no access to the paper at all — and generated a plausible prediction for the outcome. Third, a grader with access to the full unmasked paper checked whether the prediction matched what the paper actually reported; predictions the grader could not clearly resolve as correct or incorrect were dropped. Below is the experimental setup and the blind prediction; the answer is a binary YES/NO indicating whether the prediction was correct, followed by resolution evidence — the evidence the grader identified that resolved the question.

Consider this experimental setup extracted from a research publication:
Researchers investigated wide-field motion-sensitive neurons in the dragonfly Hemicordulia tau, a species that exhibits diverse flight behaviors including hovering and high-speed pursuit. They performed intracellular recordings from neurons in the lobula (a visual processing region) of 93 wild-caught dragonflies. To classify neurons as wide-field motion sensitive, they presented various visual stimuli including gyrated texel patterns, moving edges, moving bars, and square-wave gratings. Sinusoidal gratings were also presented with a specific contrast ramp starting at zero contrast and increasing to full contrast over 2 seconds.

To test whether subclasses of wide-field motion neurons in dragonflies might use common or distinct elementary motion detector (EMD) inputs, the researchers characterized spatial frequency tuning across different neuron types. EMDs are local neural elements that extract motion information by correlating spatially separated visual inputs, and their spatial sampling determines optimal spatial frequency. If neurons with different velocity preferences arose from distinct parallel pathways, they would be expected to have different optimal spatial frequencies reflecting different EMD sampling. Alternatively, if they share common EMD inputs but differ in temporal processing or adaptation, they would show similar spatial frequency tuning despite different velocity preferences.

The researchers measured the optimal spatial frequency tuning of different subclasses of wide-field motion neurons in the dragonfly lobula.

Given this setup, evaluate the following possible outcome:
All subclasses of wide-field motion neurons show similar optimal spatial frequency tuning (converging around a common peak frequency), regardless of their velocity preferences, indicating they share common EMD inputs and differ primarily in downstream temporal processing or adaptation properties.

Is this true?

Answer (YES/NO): YES